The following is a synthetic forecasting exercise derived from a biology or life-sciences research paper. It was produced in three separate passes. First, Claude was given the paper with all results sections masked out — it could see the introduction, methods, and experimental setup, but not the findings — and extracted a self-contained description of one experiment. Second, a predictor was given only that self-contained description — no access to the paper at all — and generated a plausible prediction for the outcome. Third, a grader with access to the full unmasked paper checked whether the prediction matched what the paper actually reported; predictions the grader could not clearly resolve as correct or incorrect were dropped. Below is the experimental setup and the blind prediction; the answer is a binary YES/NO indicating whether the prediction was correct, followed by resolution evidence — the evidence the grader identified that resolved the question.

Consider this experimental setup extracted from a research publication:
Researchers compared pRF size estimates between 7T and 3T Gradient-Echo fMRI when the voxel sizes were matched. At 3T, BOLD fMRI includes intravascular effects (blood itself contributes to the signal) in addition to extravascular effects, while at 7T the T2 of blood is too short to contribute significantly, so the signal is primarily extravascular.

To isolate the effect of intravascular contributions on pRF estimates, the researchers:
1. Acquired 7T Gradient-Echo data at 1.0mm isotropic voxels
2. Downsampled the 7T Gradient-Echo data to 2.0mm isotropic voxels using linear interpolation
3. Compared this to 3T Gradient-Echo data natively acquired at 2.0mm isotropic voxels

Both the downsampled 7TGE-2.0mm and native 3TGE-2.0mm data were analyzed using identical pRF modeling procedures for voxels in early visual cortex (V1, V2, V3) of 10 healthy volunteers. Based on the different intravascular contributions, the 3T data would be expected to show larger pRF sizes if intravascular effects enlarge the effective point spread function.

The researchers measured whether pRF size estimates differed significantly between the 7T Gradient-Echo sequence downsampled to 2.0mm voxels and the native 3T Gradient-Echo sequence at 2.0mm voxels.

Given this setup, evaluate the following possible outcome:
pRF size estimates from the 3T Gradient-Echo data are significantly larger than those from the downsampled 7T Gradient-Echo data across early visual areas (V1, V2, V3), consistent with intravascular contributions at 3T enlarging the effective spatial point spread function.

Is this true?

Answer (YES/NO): NO